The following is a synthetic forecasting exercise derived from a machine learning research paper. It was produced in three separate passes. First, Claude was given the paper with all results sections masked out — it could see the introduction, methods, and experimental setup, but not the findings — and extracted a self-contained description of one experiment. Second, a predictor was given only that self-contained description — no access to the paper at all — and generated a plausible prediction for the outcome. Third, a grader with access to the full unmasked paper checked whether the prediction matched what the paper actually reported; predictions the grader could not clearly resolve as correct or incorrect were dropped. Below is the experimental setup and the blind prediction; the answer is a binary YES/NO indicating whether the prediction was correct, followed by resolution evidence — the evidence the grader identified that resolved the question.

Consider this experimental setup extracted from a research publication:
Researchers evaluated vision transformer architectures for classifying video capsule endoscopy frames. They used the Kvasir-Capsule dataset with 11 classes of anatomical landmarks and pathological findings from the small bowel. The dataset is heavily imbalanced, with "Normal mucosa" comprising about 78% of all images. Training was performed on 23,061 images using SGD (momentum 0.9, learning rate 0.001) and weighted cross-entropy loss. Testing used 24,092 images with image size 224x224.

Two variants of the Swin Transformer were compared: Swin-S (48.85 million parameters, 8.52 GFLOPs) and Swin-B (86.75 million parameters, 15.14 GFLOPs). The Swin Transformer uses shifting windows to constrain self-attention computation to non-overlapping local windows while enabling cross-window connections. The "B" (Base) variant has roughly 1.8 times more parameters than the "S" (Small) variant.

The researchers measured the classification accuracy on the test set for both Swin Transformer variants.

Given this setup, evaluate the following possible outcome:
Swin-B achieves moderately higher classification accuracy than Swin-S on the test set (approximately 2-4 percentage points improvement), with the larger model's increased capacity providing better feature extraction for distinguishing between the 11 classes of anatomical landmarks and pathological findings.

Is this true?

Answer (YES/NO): NO